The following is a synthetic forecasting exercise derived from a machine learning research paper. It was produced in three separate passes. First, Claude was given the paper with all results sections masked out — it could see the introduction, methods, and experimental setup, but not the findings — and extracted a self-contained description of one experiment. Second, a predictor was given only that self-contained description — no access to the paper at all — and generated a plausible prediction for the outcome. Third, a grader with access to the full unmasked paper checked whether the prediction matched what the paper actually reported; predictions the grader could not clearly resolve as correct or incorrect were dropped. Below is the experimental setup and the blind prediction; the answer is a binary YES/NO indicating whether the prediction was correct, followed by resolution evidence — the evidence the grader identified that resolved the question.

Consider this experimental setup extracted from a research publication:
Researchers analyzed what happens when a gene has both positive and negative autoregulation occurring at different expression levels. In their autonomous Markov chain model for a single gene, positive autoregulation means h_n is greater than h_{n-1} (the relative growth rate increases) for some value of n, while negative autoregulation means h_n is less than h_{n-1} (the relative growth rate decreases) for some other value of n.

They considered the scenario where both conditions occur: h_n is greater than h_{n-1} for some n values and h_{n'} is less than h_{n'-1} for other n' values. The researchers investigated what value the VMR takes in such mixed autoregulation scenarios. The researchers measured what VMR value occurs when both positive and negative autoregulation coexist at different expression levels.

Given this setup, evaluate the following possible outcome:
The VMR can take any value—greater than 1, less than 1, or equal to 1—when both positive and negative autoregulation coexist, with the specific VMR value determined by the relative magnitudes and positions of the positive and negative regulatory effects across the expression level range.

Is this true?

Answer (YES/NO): YES